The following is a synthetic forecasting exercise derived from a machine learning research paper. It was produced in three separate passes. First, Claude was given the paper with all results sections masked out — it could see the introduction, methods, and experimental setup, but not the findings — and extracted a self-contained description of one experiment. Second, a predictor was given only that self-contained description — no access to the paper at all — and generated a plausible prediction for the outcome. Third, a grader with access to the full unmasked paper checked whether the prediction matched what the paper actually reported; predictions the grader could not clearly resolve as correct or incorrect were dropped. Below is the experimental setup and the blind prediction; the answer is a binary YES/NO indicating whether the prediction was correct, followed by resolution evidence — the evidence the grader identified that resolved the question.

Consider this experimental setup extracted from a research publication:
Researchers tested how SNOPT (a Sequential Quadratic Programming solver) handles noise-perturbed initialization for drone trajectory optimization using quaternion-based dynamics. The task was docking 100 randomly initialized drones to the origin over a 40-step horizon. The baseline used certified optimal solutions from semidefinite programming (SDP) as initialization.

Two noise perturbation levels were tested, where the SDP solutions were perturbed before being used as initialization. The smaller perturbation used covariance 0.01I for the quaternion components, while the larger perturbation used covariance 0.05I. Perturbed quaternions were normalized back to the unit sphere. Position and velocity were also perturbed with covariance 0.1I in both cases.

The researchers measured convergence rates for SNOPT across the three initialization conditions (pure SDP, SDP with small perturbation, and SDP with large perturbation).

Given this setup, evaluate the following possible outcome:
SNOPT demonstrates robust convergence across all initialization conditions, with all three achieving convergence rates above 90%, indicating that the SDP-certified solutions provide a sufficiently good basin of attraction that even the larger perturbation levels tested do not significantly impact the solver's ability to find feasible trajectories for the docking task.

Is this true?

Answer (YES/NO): NO